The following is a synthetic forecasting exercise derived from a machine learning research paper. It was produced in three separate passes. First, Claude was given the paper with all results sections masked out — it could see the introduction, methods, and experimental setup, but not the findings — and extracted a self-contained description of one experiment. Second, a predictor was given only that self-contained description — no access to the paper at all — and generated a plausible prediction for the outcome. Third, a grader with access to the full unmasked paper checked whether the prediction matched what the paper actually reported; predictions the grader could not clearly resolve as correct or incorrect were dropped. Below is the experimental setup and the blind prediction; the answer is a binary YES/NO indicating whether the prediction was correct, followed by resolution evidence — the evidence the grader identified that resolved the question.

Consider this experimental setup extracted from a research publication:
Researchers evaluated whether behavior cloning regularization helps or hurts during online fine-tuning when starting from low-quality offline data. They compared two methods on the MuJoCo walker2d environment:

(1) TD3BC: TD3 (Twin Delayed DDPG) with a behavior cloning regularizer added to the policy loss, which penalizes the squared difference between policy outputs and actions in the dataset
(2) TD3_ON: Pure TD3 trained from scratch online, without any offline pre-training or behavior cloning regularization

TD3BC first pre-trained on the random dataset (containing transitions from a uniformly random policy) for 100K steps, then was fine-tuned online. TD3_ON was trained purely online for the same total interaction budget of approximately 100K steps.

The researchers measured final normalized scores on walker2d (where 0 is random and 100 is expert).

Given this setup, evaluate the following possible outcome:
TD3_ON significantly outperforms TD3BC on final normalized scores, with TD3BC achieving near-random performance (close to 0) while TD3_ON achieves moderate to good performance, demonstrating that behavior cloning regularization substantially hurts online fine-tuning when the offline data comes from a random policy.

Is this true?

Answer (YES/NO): NO